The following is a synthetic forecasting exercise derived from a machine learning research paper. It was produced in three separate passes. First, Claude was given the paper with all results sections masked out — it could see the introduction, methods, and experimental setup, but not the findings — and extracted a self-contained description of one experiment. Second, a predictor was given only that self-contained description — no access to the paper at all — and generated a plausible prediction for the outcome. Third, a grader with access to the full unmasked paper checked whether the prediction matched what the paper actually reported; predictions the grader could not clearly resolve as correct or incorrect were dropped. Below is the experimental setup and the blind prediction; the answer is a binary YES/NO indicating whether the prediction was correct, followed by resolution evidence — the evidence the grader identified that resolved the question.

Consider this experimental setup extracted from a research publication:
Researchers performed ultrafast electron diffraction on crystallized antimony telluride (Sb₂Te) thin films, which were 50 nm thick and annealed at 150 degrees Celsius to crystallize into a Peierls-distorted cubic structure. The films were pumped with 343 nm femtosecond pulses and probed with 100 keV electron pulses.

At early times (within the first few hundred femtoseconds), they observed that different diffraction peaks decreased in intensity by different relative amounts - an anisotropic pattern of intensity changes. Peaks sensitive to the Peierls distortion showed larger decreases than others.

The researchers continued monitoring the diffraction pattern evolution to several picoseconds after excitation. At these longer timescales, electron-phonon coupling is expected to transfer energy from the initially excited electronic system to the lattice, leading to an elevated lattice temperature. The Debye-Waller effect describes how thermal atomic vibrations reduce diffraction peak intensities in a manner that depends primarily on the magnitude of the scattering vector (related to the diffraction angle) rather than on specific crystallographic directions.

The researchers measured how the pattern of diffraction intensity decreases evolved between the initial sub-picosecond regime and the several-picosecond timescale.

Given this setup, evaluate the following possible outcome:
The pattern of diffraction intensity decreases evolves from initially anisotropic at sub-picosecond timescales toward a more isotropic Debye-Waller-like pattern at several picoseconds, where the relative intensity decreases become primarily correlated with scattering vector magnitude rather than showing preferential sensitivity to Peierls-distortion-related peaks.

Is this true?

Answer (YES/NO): YES